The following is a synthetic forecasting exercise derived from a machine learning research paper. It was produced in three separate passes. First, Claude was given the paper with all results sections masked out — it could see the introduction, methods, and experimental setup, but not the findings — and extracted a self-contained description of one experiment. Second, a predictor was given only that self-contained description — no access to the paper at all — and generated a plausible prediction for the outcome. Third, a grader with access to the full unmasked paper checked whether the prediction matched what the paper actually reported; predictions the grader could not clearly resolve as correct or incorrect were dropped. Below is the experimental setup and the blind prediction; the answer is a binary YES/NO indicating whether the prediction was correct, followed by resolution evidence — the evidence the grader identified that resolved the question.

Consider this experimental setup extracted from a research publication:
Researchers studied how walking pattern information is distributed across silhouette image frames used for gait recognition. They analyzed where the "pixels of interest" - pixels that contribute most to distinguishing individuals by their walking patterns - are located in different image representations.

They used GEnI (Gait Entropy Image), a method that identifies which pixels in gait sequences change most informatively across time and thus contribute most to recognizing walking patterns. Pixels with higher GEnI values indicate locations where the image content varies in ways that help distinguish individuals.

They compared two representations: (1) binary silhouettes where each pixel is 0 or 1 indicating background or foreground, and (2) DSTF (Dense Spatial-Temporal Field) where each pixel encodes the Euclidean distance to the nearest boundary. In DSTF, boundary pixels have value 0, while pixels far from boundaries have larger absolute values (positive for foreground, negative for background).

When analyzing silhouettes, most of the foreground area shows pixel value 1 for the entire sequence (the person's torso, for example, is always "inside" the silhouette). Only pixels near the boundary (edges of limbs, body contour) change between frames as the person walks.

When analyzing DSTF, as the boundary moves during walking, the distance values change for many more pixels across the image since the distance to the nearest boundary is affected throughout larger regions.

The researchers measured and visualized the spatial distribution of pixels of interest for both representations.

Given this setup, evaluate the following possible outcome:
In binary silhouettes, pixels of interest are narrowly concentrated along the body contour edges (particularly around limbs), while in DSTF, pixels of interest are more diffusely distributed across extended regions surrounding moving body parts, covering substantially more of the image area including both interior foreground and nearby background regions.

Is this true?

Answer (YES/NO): YES